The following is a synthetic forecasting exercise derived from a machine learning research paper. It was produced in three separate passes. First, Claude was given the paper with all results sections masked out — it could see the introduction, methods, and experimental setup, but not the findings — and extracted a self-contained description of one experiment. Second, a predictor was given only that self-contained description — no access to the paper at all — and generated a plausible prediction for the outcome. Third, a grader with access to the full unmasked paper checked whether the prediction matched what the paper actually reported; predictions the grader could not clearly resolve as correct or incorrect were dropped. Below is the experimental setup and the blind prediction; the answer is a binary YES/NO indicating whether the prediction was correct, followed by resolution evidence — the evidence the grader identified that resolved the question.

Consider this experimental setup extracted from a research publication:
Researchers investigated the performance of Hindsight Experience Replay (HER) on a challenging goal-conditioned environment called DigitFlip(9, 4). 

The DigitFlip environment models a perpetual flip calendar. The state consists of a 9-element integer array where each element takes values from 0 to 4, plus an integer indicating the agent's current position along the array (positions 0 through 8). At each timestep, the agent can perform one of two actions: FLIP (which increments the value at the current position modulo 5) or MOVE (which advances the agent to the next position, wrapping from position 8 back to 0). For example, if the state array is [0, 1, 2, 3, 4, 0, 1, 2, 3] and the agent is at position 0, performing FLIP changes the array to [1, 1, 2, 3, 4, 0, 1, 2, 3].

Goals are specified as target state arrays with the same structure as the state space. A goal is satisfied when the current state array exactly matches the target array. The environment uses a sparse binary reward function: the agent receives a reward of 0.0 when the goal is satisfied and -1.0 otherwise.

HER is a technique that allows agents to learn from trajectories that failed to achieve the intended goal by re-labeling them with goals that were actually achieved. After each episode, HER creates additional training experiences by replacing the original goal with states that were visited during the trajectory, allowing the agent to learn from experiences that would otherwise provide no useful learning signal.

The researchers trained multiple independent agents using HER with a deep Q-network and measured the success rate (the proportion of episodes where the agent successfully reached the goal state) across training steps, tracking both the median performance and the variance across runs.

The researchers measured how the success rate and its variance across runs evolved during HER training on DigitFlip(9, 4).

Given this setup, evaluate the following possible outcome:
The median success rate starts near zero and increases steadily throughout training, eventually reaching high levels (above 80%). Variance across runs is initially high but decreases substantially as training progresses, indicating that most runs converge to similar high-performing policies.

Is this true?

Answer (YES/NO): NO